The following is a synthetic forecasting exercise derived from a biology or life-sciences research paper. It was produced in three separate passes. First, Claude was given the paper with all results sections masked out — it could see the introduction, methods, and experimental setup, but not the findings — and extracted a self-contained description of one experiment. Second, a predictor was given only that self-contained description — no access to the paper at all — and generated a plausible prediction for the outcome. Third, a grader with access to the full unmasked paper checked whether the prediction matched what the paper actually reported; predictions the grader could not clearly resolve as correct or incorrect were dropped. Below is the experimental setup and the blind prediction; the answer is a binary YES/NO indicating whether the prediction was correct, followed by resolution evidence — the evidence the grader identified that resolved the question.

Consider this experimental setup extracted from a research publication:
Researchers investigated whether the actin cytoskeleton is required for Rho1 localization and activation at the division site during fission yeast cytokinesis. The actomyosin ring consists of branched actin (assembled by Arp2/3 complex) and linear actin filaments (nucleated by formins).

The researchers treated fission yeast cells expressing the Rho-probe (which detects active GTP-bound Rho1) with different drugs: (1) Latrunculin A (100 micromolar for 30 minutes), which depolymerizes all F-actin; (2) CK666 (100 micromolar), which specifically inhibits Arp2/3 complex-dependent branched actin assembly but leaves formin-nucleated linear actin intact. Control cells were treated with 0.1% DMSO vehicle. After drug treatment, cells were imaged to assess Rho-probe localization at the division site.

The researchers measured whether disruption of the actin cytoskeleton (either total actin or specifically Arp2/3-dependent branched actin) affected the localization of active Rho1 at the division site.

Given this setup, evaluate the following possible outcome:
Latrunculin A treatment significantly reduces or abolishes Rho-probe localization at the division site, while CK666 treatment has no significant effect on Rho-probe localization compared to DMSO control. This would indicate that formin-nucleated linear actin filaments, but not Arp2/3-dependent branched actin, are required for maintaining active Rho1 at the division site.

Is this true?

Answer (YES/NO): NO